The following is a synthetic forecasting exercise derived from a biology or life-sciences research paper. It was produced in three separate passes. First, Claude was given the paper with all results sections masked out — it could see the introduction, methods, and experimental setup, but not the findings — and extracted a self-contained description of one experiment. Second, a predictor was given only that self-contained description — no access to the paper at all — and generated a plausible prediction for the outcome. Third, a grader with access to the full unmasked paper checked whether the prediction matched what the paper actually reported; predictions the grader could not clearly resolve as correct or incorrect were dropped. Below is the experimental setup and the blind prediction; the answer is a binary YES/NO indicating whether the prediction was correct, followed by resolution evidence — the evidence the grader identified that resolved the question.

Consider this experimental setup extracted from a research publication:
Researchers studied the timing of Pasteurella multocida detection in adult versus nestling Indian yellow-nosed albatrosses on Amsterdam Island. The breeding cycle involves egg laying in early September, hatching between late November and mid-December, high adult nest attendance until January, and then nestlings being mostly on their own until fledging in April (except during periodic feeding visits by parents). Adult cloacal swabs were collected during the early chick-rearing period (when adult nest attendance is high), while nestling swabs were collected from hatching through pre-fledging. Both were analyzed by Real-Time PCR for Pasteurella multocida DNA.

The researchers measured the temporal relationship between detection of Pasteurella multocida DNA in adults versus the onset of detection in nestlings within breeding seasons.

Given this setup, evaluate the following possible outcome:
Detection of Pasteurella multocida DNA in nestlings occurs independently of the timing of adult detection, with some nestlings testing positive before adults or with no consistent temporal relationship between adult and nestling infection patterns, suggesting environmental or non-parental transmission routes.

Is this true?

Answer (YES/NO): NO